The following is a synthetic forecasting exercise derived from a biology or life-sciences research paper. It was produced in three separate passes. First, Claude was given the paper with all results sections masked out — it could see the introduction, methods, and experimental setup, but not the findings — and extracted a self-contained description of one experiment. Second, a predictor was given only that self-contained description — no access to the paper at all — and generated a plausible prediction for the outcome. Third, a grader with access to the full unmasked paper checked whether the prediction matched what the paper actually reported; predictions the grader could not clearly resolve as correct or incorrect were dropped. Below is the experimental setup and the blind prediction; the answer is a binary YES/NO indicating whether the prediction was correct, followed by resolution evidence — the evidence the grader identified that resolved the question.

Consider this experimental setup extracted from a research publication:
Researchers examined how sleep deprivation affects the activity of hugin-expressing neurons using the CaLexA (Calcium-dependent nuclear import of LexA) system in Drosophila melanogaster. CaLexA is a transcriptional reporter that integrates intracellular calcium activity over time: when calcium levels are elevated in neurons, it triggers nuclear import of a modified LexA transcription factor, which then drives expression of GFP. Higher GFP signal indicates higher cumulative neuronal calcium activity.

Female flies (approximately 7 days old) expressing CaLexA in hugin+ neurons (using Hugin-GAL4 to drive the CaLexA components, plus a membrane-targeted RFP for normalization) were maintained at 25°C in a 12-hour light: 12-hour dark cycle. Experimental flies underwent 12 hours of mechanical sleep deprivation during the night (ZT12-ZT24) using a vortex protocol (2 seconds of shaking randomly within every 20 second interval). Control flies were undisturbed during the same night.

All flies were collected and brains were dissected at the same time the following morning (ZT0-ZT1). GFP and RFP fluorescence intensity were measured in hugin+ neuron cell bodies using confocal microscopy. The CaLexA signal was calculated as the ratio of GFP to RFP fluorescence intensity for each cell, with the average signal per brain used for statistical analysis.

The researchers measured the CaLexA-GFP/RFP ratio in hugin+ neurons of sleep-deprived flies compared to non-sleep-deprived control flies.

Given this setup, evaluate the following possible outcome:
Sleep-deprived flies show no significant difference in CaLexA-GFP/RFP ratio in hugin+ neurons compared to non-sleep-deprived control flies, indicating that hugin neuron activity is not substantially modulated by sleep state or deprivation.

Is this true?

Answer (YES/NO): NO